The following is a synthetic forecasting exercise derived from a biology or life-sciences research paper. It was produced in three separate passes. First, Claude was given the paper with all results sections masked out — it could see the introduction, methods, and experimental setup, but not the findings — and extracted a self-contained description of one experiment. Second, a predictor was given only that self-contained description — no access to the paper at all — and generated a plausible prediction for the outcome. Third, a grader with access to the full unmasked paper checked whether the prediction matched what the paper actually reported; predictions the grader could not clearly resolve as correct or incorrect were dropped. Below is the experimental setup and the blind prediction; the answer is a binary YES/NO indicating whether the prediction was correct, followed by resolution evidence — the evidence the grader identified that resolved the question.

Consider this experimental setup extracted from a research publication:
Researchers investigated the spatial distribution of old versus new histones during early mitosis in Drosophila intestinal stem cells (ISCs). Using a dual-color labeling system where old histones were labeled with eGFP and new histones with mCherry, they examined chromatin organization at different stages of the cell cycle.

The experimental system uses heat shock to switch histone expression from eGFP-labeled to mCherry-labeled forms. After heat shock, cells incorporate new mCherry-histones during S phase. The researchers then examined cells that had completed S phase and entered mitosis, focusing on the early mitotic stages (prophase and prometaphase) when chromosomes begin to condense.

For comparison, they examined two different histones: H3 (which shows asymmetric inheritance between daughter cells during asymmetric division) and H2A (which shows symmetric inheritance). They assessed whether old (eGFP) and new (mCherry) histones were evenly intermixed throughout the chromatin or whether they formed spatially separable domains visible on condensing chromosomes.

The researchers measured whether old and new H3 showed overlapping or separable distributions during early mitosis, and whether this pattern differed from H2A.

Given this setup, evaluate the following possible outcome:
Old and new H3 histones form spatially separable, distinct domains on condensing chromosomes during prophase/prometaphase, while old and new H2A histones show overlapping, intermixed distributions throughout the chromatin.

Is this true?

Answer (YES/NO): YES